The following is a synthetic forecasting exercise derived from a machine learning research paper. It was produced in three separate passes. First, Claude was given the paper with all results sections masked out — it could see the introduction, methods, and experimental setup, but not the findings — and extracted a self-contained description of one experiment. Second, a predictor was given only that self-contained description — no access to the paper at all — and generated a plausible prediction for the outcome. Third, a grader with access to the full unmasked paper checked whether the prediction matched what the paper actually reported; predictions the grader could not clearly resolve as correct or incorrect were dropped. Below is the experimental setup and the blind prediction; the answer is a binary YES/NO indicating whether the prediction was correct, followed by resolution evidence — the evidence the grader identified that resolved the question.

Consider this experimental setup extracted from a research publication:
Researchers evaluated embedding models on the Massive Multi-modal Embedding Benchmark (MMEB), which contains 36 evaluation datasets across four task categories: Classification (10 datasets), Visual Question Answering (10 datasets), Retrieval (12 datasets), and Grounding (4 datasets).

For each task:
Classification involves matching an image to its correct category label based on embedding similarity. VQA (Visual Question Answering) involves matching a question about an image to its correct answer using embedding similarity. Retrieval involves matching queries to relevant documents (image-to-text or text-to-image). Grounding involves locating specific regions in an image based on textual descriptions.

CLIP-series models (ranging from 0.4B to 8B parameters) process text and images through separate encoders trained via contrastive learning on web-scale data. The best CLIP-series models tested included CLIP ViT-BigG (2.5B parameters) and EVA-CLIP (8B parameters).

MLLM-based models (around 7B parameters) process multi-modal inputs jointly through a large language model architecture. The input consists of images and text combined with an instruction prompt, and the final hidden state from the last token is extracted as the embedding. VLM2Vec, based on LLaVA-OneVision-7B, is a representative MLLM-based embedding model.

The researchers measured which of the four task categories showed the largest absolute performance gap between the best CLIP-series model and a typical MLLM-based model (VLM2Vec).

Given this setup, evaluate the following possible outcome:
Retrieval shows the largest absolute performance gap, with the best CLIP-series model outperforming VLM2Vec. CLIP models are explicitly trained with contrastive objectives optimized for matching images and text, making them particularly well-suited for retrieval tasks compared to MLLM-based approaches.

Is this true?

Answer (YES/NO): NO